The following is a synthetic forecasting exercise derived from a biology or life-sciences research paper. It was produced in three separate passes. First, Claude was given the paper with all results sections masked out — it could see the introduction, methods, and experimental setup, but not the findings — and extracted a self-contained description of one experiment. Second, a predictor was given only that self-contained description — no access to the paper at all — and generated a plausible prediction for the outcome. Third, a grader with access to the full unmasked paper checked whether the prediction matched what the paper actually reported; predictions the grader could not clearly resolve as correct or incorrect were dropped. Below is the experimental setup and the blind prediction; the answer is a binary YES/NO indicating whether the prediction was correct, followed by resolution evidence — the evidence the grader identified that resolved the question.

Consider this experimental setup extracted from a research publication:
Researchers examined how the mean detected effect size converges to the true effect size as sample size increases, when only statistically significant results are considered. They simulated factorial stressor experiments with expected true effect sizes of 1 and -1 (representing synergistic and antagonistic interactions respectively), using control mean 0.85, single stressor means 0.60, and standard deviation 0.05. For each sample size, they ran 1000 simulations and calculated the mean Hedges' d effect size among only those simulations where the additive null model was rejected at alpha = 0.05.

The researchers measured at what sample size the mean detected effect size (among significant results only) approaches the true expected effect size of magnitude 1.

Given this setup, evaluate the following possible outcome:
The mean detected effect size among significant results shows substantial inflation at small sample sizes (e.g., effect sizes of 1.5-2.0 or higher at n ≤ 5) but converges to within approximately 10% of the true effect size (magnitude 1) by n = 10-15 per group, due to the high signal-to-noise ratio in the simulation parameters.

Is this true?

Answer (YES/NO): NO